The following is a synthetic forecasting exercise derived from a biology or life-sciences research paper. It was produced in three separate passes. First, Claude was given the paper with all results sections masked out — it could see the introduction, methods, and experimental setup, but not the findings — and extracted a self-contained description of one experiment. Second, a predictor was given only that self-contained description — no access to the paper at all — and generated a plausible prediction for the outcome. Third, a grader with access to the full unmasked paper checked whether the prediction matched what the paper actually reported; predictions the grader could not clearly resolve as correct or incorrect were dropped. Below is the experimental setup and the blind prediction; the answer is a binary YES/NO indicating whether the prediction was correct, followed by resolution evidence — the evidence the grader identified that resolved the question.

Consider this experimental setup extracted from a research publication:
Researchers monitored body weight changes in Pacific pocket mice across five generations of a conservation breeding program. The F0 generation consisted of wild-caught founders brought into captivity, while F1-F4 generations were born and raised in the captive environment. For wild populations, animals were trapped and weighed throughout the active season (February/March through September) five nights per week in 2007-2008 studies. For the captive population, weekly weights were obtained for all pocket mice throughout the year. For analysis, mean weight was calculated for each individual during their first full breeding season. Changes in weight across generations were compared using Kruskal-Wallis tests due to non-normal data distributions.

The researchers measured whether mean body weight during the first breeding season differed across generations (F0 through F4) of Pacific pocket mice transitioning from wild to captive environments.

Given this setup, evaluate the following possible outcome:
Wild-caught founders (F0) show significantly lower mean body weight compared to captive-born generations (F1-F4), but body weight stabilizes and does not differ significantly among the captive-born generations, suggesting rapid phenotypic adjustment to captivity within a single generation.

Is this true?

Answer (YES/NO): NO